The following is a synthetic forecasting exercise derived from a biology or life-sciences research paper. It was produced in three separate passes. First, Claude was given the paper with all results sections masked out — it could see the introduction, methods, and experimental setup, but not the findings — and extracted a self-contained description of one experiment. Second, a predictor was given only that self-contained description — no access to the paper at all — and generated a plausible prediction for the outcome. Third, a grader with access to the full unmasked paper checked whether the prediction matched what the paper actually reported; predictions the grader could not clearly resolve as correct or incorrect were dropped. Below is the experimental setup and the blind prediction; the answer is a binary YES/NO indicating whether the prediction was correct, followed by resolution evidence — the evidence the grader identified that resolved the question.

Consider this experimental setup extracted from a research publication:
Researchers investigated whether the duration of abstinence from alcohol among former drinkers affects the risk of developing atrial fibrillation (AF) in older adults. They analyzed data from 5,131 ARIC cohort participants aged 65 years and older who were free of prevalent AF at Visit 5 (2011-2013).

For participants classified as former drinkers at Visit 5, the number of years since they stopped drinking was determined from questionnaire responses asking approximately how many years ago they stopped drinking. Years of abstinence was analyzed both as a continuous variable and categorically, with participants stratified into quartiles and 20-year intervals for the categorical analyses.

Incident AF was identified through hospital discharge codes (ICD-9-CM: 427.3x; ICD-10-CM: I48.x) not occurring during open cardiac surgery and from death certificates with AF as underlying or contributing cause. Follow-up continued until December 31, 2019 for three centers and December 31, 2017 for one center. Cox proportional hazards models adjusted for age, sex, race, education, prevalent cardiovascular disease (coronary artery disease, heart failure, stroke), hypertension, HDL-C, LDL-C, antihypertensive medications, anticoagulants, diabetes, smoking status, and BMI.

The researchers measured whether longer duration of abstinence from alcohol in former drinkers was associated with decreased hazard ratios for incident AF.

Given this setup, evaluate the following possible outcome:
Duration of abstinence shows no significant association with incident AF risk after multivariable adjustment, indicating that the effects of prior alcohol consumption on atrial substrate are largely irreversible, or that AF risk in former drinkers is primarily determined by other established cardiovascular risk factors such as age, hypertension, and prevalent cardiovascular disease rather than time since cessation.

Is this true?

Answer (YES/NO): YES